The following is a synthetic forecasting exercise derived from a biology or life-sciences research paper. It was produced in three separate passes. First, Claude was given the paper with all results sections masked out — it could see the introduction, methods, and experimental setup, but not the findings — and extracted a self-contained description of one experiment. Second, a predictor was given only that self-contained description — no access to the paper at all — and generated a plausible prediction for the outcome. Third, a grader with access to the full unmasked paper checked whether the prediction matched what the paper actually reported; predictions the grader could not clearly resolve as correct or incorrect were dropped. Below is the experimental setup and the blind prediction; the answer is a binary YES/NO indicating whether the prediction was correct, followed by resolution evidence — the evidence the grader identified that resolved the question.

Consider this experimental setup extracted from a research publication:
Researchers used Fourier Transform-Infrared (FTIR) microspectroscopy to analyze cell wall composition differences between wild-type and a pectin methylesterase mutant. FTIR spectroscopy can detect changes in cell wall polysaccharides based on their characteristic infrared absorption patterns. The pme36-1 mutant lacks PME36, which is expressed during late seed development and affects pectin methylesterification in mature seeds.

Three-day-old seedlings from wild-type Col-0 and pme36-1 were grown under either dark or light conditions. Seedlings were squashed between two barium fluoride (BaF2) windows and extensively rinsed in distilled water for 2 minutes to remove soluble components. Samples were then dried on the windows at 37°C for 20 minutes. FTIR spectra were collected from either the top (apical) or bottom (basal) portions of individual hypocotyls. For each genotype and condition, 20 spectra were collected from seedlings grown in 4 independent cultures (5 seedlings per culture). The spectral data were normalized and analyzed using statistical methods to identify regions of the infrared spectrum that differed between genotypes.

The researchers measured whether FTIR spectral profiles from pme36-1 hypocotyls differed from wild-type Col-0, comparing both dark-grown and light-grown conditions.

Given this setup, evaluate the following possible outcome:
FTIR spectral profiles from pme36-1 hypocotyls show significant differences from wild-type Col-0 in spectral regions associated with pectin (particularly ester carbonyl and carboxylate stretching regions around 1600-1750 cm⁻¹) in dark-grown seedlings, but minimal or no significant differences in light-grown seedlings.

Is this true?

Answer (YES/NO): YES